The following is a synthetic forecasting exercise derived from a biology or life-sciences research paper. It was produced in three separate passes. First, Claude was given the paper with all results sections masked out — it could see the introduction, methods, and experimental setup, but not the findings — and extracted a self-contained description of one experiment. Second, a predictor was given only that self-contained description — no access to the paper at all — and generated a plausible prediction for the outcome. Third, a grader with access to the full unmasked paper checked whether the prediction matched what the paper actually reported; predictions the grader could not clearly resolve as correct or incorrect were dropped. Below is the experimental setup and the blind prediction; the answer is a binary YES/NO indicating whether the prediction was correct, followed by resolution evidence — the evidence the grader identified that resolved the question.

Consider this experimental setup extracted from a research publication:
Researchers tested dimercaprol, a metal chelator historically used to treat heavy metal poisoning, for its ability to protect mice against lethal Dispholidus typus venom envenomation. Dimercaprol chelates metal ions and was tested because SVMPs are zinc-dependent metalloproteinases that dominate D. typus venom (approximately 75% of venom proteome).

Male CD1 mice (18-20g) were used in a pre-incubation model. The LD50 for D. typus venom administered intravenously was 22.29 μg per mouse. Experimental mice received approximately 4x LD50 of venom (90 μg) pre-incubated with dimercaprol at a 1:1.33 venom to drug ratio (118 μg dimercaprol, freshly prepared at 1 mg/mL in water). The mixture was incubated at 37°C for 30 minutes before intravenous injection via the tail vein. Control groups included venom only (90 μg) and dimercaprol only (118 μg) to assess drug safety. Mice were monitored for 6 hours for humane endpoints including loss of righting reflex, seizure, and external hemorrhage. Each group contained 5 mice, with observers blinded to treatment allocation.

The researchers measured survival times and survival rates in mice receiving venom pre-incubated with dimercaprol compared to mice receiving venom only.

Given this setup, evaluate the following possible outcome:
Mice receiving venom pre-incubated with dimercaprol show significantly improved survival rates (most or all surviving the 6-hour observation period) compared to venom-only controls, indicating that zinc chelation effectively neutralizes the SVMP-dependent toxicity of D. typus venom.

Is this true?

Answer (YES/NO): NO